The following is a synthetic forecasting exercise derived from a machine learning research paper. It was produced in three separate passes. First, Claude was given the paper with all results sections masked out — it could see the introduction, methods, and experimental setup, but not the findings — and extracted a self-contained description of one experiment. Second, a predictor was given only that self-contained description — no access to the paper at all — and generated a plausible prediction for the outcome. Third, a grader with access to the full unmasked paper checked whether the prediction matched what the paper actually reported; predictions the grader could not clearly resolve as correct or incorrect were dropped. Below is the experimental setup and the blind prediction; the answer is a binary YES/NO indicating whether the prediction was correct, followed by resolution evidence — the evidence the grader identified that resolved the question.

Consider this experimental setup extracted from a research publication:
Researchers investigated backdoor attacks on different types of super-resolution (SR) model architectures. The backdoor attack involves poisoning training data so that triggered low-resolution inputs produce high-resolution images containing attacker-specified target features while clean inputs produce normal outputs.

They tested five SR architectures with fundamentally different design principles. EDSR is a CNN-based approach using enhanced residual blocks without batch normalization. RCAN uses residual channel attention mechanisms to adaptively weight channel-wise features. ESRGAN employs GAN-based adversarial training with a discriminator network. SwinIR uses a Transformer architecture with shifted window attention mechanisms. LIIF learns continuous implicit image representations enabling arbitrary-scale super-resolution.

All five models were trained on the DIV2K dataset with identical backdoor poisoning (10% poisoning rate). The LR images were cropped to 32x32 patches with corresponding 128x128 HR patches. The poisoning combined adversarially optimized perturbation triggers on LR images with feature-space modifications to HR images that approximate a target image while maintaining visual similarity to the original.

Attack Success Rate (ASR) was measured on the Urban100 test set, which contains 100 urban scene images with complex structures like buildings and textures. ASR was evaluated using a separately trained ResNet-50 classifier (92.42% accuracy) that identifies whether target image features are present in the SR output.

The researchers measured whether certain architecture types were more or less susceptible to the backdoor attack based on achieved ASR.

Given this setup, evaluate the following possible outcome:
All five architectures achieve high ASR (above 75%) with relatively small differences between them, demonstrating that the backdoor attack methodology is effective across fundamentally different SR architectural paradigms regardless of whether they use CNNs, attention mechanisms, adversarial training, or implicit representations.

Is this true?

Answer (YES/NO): YES